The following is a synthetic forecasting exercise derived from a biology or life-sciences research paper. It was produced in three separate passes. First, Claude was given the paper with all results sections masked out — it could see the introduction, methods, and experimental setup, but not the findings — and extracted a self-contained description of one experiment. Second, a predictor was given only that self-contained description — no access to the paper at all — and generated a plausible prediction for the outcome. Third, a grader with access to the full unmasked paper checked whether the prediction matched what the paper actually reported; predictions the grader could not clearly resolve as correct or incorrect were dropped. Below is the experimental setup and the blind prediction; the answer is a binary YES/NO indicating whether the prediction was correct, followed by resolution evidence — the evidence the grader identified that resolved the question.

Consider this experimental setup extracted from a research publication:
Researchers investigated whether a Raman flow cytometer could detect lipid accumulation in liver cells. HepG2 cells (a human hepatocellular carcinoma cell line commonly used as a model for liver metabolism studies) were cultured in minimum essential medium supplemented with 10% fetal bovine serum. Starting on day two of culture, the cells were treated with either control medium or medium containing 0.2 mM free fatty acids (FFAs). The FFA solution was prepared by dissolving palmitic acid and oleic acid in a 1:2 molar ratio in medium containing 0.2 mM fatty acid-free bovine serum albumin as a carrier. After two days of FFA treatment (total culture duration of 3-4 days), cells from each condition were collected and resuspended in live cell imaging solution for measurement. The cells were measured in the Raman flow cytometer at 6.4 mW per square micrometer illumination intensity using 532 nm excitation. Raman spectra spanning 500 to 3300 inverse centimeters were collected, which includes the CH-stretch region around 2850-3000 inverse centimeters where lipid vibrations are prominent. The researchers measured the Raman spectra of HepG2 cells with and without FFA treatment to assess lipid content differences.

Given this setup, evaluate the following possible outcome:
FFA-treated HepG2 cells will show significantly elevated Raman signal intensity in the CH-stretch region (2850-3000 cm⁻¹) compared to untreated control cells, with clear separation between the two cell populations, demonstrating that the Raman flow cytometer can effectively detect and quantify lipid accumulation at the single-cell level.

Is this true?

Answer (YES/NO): YES